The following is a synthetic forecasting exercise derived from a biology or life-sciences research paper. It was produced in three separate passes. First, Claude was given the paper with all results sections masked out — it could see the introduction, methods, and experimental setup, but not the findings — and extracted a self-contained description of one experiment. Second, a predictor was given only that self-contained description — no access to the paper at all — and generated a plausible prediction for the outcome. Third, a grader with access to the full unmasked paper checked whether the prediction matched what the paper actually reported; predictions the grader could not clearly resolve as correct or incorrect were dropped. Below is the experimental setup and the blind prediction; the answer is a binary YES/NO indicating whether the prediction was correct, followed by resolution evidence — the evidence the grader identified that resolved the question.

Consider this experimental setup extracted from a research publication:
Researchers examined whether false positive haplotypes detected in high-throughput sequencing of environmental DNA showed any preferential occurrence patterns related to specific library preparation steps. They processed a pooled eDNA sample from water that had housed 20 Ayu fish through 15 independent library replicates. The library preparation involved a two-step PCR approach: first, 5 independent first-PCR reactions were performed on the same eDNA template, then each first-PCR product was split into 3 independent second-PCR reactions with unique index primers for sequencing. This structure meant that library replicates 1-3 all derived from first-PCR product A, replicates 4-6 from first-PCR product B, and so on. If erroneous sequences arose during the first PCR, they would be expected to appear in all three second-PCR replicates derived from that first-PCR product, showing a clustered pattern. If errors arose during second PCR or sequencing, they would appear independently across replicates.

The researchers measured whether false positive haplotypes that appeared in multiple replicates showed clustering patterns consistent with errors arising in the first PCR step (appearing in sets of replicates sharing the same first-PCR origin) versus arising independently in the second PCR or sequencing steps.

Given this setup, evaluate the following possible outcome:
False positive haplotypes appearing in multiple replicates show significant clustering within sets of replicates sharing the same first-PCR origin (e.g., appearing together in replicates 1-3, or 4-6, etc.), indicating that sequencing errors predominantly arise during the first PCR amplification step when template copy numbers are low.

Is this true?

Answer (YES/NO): NO